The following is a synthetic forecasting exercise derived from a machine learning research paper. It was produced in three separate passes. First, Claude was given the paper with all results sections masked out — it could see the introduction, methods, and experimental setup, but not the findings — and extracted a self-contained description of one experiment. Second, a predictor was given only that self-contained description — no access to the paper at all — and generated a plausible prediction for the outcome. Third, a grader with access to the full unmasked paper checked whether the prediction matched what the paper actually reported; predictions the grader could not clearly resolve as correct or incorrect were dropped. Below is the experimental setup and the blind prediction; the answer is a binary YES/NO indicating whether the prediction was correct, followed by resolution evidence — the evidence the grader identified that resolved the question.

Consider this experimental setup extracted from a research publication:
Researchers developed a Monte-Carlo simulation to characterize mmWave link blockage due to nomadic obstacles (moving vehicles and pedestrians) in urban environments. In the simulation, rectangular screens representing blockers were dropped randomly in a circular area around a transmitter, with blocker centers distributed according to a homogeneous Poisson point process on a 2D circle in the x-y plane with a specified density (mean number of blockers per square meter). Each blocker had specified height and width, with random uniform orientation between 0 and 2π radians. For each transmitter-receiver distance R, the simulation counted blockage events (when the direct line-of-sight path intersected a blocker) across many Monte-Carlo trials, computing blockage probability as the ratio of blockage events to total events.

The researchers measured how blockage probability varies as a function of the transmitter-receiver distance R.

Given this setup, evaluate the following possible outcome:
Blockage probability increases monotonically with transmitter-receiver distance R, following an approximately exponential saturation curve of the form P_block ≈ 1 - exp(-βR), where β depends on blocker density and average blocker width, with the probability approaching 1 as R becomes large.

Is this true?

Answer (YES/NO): YES